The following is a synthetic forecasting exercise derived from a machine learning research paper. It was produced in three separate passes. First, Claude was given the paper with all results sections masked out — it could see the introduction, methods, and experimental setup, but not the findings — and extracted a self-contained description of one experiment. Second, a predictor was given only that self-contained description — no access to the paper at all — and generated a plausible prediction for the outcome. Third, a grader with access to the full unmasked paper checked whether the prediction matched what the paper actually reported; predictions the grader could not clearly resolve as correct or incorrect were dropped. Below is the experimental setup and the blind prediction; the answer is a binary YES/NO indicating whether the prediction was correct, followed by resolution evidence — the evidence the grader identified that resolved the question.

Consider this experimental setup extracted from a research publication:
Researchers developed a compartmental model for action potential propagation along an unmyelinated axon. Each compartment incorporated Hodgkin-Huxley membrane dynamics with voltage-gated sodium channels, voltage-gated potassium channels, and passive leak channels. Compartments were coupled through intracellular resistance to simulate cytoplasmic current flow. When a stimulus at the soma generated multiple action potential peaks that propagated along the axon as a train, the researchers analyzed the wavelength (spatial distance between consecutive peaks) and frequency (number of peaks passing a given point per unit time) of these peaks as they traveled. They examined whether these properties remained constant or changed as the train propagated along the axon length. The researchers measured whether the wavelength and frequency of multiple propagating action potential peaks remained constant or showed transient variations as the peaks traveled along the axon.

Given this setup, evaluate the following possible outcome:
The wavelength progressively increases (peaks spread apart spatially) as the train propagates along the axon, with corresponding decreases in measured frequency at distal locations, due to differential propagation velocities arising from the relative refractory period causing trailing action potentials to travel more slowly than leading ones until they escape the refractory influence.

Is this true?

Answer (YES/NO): NO